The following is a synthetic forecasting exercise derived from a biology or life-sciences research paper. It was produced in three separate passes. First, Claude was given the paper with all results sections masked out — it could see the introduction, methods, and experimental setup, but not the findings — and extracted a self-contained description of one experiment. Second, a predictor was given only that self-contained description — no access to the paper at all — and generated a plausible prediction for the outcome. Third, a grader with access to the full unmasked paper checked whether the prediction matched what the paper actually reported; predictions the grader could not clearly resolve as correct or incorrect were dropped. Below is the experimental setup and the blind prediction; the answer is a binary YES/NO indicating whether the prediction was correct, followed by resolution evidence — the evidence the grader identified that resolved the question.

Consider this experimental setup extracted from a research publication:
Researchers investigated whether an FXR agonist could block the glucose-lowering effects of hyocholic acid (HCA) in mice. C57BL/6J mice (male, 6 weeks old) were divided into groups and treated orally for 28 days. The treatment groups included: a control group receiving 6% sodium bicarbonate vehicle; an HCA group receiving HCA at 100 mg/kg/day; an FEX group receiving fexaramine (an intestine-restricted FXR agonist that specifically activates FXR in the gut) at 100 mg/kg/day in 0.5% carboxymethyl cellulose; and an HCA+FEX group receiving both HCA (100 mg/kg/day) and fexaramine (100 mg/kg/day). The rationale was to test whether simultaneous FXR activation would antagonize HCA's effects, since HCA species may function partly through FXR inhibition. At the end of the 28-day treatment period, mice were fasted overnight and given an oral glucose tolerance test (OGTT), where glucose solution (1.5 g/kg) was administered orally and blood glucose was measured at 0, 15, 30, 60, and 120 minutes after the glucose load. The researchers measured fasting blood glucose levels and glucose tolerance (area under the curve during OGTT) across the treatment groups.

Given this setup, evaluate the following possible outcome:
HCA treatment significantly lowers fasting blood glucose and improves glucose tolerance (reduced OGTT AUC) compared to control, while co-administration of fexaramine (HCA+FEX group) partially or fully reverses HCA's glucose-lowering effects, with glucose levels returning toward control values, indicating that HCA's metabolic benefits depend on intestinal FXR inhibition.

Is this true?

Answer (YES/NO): YES